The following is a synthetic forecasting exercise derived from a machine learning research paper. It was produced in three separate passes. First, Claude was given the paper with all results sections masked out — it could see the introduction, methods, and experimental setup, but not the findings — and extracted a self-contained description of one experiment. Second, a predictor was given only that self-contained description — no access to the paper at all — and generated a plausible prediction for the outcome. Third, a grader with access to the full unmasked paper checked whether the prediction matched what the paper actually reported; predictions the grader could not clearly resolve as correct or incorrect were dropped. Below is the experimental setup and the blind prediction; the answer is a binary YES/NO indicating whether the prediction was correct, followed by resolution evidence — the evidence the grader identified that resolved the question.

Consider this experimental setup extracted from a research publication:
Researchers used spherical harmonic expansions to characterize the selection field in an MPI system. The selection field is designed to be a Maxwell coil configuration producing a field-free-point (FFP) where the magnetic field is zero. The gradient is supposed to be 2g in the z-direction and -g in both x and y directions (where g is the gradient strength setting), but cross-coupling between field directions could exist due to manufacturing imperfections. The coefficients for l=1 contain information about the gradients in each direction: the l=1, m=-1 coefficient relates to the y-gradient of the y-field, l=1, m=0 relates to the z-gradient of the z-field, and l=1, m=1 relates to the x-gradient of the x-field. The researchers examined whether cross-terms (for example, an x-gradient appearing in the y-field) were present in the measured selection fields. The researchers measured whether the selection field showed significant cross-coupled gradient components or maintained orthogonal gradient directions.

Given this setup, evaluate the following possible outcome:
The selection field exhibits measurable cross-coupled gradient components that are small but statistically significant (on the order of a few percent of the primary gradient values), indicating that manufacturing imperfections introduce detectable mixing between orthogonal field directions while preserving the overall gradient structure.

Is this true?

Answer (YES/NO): NO